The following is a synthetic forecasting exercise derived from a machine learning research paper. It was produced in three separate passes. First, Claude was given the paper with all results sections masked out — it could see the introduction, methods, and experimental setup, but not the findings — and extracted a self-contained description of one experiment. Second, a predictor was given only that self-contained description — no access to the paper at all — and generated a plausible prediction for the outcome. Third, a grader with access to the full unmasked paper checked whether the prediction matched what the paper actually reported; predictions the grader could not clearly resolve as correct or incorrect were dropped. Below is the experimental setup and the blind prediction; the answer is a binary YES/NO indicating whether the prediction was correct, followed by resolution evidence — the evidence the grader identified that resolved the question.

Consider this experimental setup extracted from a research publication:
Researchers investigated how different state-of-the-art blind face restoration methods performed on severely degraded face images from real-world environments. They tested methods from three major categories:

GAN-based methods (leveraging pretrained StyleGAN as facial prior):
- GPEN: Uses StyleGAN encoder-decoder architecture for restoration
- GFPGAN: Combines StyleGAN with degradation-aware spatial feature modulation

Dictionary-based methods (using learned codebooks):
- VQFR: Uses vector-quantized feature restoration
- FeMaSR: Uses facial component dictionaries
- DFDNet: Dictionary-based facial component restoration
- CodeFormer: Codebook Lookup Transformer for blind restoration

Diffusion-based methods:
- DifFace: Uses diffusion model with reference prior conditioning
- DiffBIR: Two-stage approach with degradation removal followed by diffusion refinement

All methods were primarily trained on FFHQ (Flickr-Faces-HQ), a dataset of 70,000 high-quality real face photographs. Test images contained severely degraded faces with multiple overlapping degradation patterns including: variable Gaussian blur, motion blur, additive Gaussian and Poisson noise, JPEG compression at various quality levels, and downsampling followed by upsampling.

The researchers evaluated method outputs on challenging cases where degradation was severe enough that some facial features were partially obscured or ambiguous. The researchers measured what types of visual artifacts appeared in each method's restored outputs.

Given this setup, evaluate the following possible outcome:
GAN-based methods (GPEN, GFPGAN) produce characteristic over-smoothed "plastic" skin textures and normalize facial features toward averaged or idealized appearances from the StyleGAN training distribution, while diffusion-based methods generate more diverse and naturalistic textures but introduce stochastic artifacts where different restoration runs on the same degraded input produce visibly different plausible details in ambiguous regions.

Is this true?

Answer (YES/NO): NO